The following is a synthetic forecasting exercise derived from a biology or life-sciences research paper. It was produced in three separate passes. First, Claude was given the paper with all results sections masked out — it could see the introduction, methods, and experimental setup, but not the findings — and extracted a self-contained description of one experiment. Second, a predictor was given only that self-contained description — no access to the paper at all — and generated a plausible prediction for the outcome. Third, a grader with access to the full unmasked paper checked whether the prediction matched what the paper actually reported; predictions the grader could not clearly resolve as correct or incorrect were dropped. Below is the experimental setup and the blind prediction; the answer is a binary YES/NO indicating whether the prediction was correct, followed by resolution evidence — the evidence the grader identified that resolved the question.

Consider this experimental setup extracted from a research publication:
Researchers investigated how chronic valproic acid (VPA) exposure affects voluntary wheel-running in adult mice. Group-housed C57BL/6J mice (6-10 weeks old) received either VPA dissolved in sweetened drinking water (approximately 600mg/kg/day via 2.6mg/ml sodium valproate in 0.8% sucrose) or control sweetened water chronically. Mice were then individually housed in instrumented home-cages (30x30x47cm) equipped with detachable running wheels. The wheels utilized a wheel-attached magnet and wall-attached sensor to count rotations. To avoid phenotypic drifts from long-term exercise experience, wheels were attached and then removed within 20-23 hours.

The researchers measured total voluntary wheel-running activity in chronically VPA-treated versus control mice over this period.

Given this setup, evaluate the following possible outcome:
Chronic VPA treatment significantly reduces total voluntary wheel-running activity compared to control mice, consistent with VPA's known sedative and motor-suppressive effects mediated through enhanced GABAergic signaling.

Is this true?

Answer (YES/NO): NO